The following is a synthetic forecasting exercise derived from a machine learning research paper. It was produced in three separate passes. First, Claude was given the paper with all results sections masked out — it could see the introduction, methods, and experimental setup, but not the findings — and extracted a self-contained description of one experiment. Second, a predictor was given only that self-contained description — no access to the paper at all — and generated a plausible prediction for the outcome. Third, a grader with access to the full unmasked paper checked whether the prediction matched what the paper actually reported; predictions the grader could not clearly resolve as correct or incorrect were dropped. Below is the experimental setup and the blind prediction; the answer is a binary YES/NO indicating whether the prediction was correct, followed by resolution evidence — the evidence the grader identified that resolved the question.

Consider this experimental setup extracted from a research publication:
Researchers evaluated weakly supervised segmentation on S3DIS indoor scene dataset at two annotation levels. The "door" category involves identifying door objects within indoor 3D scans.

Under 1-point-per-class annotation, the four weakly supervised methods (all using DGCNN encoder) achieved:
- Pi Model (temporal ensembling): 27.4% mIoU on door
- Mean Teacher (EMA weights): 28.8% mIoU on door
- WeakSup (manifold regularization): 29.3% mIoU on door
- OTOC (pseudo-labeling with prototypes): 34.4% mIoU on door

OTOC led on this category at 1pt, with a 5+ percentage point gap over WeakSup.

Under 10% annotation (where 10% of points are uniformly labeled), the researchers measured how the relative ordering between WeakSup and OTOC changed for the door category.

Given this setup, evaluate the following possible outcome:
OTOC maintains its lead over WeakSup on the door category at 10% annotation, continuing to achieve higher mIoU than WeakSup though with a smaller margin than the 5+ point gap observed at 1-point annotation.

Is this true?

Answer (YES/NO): YES